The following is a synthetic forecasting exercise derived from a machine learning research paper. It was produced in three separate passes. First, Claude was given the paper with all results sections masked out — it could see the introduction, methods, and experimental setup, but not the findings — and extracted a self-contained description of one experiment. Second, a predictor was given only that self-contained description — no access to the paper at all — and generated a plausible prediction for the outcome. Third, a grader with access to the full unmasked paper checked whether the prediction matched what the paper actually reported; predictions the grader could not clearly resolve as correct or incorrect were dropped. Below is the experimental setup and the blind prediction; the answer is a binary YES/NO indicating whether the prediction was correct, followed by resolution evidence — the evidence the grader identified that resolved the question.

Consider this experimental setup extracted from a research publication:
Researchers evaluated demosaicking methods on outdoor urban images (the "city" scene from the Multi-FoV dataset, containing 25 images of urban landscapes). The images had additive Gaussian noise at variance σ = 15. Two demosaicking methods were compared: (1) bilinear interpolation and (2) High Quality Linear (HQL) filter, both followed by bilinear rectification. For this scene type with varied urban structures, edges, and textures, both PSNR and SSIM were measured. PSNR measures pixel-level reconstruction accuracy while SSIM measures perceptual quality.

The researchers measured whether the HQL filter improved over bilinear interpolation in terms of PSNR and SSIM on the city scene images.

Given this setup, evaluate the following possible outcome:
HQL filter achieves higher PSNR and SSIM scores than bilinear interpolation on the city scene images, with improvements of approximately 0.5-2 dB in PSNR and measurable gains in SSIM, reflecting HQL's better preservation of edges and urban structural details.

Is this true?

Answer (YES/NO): NO